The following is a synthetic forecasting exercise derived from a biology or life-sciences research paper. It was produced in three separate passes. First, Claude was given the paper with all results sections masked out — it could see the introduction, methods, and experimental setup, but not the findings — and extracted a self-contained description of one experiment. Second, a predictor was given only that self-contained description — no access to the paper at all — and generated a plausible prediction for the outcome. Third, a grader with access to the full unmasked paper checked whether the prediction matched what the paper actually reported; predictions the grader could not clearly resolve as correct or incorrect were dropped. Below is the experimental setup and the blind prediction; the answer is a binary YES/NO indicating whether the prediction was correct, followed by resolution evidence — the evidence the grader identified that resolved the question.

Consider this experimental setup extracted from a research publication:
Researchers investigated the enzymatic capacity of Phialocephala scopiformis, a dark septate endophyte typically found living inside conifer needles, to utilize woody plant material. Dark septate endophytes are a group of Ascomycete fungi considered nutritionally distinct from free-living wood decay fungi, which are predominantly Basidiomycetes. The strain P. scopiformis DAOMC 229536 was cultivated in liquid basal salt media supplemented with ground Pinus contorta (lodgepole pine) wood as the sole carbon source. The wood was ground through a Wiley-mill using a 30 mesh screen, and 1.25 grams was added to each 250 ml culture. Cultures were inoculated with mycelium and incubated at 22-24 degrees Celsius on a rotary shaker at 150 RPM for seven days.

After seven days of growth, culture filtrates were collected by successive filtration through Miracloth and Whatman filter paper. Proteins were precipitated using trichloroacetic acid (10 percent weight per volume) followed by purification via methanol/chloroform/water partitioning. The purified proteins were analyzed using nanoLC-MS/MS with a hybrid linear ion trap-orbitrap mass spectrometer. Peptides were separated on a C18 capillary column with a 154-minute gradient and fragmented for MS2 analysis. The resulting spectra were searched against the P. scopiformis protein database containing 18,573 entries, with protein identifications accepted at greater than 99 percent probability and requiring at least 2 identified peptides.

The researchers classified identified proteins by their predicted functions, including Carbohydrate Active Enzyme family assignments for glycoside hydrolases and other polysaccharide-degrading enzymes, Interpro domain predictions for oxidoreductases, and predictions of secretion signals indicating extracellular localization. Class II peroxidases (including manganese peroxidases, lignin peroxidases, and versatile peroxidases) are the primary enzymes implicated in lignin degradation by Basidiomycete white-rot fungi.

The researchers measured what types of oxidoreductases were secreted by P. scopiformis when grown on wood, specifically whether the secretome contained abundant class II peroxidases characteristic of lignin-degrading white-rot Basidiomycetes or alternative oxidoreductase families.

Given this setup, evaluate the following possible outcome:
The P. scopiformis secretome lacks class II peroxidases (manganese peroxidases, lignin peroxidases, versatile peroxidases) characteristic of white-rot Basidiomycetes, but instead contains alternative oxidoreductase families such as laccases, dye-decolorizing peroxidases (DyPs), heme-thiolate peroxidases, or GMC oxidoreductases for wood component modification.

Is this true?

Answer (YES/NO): YES